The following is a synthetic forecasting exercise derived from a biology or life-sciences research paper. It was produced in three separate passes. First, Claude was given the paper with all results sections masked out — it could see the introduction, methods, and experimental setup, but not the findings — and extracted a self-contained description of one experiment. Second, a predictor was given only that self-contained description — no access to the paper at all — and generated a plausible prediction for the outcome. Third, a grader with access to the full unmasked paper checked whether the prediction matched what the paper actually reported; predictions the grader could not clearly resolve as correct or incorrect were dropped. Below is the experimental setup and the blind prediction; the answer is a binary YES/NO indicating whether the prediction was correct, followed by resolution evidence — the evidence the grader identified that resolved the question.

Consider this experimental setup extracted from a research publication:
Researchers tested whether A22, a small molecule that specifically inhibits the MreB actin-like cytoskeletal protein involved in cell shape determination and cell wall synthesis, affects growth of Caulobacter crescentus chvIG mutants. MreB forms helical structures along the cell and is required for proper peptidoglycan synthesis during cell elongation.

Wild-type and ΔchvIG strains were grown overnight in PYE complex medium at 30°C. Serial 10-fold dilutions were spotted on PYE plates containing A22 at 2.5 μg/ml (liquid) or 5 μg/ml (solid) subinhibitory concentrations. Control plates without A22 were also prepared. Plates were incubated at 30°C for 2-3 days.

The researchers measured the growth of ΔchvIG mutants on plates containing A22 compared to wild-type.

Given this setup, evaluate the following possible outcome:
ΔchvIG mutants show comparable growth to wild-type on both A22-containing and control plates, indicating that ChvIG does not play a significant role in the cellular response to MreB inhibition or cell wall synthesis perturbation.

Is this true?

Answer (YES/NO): YES